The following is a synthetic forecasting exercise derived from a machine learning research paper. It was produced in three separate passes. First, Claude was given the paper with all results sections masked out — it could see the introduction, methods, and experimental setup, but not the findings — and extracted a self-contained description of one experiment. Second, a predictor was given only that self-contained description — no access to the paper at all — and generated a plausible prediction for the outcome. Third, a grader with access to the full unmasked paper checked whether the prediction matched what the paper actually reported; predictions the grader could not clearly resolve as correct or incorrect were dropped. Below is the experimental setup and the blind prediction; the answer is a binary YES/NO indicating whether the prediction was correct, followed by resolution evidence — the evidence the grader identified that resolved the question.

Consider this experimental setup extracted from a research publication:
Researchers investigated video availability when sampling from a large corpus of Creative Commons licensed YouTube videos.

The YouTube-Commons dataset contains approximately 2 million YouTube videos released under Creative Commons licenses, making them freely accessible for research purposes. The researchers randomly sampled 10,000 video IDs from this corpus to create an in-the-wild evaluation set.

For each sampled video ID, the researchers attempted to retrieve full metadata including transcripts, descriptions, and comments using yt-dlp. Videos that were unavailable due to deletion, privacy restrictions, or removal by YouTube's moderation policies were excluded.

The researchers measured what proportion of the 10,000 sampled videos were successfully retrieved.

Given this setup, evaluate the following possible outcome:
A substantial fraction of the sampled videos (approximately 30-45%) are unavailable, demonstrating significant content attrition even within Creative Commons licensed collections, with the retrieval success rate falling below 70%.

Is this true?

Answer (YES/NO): NO